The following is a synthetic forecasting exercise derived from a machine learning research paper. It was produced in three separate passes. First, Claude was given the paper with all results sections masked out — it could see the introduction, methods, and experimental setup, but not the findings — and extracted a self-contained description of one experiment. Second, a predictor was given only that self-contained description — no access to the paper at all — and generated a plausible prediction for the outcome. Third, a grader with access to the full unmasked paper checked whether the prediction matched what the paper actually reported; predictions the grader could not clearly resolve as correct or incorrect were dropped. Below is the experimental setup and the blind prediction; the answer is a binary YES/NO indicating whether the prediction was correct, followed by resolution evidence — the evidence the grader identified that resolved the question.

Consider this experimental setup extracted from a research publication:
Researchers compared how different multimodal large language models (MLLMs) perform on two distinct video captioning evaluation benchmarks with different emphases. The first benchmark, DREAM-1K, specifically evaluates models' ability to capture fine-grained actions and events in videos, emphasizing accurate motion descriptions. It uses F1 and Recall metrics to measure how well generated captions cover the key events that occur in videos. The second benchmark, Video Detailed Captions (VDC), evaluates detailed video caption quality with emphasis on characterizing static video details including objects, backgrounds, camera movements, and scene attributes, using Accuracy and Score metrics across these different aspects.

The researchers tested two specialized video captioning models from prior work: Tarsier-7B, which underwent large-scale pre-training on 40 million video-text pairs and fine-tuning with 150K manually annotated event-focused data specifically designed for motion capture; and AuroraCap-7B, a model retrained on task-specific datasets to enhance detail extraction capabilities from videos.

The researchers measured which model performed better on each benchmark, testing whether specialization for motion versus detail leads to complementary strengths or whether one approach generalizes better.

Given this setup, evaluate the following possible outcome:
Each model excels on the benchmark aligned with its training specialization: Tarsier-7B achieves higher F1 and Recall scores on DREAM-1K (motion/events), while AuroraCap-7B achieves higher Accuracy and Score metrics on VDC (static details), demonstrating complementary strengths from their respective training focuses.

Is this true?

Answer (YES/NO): NO